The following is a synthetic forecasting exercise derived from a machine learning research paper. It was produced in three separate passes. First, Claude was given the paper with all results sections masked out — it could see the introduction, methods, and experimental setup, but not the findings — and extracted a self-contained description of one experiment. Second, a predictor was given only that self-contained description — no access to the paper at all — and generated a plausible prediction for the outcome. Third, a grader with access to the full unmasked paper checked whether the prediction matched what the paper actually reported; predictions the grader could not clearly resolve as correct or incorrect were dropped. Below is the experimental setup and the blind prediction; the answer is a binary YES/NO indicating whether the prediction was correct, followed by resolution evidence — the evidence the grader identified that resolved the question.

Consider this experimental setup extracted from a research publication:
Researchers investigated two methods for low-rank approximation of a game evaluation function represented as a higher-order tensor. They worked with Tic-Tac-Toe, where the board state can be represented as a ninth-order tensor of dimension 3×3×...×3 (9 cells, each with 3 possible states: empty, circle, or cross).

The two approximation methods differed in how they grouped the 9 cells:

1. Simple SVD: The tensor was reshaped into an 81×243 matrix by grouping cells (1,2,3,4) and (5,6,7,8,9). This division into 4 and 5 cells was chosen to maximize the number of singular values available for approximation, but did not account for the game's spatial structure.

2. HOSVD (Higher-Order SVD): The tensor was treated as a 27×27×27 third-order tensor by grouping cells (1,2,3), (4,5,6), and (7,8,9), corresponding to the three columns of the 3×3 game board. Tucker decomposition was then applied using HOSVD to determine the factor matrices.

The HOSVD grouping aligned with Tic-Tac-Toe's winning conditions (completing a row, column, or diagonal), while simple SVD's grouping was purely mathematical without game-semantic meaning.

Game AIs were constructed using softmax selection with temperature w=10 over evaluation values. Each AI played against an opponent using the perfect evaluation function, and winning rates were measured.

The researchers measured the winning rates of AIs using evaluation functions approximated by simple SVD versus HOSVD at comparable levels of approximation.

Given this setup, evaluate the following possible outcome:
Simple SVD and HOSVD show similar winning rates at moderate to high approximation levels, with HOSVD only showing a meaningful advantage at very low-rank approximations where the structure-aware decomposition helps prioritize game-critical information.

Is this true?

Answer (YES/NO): NO